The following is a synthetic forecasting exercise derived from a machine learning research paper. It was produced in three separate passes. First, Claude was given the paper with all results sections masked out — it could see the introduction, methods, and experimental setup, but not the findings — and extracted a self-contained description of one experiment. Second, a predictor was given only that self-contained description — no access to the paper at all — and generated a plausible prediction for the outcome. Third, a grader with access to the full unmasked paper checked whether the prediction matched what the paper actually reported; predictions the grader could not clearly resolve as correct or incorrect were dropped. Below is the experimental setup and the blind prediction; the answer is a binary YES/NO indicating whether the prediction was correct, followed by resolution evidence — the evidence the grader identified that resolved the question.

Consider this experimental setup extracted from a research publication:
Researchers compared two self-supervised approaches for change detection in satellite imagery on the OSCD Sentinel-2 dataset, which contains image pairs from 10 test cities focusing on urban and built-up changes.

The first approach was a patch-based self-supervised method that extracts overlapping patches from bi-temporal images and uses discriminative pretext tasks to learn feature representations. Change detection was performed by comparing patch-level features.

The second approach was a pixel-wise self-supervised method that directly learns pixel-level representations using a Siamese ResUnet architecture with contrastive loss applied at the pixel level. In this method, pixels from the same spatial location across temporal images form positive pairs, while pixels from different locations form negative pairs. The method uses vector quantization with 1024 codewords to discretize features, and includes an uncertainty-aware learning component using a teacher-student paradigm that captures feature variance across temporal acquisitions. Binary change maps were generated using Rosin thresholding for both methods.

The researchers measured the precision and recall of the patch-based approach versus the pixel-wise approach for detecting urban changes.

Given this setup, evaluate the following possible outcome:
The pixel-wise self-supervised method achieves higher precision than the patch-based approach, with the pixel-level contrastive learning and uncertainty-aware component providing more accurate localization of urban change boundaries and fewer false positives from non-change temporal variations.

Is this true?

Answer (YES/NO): YES